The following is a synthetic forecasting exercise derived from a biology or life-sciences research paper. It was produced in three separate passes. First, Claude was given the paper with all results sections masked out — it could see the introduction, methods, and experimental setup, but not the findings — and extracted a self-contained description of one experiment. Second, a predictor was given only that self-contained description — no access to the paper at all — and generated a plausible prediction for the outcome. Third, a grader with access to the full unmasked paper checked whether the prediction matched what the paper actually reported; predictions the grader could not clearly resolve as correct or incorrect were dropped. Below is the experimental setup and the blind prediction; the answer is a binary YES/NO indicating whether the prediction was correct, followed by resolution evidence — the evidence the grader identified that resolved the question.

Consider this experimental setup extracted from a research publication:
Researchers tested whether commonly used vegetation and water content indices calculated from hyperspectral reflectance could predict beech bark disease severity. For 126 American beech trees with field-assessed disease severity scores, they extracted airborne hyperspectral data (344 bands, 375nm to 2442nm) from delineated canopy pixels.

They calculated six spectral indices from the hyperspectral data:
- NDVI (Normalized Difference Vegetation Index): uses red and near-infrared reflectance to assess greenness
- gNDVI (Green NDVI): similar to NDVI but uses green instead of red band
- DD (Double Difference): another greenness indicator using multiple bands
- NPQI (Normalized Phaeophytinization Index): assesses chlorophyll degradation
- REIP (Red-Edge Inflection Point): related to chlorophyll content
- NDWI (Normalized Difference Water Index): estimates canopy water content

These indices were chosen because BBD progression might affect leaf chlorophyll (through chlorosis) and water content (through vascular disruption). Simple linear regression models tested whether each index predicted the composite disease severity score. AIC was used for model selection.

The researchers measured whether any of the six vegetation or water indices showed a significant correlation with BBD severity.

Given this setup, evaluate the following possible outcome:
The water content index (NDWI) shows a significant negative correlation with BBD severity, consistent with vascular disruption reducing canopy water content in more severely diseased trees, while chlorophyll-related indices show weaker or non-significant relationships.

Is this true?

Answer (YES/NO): NO